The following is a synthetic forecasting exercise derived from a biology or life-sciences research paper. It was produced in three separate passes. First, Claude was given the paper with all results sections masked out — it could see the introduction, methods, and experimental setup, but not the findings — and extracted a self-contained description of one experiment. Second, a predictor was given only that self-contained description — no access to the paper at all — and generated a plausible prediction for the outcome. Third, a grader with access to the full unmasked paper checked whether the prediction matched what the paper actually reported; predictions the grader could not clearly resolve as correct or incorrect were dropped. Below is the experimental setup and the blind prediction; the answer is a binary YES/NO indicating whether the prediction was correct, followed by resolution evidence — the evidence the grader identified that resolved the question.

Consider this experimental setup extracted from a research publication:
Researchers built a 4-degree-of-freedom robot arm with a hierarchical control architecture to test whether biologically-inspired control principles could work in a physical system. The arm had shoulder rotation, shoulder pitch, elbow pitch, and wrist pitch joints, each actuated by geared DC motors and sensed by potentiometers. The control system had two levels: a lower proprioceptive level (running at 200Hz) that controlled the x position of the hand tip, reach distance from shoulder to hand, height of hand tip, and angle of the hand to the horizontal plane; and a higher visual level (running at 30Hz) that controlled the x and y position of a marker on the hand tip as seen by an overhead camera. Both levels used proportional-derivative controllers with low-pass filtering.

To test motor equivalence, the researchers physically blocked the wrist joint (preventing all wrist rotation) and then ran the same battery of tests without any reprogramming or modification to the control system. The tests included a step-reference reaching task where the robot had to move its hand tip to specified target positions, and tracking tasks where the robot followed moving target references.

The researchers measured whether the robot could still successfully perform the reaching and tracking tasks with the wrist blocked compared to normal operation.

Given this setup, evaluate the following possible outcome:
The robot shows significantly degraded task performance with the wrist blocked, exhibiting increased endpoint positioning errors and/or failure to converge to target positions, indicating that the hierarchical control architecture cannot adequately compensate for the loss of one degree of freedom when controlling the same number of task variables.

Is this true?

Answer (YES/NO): NO